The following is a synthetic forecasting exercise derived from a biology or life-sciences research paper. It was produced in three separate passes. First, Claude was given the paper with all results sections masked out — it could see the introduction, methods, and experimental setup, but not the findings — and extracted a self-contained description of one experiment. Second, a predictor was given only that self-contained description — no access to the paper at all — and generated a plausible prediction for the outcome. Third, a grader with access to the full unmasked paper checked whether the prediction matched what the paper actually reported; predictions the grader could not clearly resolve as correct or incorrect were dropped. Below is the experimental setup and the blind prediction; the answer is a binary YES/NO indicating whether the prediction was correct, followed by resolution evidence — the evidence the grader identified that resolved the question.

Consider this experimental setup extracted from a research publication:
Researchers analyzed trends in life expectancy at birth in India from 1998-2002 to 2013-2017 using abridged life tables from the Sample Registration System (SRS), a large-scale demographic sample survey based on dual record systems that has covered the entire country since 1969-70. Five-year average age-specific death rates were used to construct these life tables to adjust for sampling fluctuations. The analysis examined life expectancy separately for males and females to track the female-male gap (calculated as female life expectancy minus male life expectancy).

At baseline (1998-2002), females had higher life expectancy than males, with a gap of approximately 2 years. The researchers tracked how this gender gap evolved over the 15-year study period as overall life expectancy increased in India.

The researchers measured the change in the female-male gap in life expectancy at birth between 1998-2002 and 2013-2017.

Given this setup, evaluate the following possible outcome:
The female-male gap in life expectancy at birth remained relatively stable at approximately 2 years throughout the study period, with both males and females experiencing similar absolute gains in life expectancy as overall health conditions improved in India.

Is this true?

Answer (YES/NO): NO